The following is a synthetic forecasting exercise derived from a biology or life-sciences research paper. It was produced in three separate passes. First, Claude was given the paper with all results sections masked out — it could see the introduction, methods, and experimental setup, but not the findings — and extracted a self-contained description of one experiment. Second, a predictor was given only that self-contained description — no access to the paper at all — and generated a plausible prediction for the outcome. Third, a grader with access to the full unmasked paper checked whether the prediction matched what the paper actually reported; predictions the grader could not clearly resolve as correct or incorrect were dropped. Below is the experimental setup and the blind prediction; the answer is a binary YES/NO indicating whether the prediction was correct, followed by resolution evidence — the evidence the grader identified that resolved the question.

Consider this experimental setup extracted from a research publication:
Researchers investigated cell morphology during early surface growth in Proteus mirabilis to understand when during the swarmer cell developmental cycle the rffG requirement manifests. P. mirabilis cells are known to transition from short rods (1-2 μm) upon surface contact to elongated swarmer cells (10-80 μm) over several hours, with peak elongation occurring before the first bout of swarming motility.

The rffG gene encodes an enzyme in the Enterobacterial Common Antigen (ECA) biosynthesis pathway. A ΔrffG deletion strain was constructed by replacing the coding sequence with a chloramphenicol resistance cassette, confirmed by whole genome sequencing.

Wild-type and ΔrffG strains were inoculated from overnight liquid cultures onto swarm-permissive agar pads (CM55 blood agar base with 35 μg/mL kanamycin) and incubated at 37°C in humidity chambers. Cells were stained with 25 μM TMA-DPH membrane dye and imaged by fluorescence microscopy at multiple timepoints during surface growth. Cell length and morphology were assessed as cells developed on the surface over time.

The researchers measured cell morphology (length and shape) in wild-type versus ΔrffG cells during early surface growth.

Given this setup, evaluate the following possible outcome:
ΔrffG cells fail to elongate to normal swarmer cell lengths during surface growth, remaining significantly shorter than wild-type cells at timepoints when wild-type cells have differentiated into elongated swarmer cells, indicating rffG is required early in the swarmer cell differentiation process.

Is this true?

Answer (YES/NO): YES